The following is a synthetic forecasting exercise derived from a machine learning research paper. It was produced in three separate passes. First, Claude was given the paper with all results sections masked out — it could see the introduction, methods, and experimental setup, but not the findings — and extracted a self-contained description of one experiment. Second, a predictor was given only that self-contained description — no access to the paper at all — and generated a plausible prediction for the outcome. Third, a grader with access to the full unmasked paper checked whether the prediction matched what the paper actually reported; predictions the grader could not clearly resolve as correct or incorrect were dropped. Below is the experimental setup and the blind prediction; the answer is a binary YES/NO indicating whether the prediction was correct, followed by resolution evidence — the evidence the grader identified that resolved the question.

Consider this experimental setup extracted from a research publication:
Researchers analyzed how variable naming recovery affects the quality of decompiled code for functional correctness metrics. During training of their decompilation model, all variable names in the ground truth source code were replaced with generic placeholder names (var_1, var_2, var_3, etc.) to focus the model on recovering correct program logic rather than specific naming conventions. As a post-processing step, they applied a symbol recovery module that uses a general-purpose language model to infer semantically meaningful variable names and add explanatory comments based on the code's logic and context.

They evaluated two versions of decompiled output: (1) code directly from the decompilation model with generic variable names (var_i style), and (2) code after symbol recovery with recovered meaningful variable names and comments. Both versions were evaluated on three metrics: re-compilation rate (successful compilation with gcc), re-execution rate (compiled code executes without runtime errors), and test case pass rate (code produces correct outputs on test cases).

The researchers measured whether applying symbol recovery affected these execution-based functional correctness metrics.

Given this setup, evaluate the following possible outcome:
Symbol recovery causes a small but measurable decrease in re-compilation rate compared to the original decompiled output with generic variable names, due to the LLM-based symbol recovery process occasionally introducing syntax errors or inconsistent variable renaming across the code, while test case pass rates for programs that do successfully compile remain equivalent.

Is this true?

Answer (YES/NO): NO